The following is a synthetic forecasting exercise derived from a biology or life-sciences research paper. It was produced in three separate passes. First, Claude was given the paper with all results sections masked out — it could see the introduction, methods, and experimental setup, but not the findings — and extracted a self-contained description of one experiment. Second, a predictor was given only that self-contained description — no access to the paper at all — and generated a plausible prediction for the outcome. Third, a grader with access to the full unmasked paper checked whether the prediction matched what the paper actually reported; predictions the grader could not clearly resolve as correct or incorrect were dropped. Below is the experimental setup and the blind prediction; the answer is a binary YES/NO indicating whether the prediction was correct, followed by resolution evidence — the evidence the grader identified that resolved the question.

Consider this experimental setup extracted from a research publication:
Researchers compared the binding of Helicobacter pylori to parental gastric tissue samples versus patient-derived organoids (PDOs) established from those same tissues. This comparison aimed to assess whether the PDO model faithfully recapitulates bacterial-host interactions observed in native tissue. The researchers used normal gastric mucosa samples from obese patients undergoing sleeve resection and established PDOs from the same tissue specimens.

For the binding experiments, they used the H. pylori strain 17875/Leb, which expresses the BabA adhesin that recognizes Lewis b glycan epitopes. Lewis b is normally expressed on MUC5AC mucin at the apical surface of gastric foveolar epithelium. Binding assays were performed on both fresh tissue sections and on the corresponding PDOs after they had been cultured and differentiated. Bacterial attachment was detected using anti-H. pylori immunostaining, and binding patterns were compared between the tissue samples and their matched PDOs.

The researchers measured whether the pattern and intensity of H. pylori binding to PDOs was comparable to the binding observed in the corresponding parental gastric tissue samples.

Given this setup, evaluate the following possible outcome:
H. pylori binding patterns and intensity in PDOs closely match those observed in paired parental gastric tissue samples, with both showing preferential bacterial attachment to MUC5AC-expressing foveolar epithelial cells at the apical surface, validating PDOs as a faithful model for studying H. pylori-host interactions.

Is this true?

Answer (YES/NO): YES